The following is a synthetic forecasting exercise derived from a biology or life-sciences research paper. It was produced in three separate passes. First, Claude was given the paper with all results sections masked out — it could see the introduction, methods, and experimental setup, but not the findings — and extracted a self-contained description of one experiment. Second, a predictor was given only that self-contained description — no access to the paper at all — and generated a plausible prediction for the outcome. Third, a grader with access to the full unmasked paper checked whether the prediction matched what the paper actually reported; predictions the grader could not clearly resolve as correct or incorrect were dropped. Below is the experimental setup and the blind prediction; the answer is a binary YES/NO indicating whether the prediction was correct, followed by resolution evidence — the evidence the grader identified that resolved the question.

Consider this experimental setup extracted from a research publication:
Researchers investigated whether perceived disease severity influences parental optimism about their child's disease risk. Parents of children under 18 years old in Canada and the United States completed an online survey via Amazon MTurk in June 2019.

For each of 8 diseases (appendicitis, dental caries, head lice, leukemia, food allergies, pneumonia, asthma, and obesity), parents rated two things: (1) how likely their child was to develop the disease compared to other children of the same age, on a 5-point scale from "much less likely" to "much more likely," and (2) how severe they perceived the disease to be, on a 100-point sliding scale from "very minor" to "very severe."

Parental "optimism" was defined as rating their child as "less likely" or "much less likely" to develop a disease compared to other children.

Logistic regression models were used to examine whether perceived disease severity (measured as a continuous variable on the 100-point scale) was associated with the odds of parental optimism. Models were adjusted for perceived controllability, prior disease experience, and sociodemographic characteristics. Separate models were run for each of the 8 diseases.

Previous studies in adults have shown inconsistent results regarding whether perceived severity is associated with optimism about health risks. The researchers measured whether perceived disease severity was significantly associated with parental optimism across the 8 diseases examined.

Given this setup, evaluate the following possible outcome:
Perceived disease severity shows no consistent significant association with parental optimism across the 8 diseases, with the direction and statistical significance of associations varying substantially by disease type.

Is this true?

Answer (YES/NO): NO